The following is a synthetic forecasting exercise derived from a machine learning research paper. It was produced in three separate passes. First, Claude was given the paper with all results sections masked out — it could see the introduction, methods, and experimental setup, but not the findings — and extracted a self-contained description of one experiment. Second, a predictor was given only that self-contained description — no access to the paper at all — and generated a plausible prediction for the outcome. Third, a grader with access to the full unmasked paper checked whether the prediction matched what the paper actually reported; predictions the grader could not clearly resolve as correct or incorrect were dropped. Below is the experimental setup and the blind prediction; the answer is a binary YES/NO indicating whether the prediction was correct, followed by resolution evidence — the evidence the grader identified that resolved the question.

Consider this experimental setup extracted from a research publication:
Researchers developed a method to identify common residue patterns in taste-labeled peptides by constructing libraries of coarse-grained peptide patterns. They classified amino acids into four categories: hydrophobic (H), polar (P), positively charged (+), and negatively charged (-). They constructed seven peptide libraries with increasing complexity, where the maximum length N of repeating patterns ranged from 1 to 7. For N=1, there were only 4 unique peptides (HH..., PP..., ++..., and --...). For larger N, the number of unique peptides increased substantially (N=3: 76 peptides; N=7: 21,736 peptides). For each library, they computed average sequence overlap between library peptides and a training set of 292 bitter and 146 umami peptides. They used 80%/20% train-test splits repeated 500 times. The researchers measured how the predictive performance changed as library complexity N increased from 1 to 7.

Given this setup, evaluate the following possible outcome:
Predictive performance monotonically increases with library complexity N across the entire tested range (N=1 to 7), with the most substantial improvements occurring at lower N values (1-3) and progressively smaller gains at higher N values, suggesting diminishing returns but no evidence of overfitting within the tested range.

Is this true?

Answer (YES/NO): NO